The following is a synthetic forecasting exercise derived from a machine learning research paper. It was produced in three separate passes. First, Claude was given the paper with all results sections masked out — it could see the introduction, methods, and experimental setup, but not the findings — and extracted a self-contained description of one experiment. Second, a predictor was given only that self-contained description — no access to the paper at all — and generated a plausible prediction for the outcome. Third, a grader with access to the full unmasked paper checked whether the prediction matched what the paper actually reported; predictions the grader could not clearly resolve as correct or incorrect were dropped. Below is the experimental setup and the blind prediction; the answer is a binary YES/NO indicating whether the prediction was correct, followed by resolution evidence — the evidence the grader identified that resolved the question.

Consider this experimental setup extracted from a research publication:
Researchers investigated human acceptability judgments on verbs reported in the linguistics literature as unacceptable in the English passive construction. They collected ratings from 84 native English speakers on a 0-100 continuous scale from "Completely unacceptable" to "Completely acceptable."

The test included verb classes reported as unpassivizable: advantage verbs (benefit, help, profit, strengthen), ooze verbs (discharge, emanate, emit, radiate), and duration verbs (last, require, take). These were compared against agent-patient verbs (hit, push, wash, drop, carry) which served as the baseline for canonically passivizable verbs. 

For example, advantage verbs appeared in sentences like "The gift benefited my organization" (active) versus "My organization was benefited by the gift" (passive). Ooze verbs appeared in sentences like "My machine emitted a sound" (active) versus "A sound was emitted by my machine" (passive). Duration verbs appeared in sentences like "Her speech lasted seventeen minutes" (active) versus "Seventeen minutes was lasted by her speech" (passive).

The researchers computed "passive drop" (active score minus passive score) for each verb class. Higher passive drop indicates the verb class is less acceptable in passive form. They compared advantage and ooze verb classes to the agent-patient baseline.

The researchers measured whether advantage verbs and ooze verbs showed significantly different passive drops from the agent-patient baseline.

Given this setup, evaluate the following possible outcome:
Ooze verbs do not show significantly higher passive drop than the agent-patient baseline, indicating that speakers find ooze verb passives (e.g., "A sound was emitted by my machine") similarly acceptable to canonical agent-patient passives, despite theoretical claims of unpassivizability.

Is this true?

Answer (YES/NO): YES